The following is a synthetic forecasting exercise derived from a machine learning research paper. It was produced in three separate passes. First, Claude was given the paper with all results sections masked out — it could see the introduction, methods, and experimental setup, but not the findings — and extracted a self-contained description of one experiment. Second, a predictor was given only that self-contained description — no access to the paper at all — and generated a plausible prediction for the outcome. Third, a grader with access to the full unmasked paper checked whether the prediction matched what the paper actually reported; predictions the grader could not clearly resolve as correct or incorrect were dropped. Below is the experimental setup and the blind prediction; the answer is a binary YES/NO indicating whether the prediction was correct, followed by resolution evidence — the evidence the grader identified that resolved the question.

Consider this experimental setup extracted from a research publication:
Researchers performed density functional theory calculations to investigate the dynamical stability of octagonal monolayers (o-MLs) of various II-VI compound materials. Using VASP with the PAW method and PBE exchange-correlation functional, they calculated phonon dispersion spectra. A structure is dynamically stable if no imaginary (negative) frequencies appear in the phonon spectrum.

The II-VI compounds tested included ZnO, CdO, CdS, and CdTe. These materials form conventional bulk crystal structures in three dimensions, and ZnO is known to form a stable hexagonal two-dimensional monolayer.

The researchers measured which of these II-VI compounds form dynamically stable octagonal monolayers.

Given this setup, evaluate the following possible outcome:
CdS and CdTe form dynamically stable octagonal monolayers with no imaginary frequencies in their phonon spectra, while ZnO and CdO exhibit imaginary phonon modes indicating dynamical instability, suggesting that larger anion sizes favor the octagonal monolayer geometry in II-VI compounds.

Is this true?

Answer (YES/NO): NO